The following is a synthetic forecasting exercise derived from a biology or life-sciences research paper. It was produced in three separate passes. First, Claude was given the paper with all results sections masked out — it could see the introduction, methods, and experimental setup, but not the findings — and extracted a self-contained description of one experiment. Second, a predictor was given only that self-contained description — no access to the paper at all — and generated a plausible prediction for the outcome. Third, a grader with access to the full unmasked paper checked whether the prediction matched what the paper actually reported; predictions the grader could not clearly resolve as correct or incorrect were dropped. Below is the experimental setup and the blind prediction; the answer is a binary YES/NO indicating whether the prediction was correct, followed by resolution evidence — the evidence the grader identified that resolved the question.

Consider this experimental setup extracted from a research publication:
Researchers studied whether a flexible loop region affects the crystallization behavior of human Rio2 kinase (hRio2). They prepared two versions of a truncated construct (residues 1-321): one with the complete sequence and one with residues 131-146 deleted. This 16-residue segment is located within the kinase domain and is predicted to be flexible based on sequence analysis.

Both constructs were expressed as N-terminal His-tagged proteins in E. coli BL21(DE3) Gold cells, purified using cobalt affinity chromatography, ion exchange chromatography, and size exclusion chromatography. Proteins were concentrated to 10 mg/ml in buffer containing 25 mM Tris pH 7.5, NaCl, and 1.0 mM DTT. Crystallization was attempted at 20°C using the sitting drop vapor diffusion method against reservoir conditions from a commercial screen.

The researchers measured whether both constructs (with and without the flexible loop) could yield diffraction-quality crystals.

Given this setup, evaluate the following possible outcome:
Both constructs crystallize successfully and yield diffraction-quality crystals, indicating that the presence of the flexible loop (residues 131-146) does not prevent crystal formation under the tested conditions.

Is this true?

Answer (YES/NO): YES